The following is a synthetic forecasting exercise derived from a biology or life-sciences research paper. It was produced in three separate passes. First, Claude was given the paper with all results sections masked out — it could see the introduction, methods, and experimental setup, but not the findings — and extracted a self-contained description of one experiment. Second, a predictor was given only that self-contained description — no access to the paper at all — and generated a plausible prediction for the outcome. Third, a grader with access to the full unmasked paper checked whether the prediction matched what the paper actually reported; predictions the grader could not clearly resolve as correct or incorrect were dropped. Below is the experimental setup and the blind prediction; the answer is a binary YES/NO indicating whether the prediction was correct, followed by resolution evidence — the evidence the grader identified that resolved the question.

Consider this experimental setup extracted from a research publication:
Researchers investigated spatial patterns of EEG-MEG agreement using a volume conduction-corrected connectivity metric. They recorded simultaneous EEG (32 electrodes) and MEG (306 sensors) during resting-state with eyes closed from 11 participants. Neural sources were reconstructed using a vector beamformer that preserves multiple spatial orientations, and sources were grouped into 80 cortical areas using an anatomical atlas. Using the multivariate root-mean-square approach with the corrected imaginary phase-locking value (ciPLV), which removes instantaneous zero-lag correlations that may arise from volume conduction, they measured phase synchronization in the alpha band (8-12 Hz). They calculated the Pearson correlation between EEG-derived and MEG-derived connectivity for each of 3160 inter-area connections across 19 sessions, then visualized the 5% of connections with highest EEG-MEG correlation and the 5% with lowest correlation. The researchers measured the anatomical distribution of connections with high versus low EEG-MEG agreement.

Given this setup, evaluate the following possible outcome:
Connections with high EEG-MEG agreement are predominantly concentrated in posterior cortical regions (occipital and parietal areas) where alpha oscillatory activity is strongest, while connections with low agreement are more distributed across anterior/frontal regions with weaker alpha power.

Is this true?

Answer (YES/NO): YES